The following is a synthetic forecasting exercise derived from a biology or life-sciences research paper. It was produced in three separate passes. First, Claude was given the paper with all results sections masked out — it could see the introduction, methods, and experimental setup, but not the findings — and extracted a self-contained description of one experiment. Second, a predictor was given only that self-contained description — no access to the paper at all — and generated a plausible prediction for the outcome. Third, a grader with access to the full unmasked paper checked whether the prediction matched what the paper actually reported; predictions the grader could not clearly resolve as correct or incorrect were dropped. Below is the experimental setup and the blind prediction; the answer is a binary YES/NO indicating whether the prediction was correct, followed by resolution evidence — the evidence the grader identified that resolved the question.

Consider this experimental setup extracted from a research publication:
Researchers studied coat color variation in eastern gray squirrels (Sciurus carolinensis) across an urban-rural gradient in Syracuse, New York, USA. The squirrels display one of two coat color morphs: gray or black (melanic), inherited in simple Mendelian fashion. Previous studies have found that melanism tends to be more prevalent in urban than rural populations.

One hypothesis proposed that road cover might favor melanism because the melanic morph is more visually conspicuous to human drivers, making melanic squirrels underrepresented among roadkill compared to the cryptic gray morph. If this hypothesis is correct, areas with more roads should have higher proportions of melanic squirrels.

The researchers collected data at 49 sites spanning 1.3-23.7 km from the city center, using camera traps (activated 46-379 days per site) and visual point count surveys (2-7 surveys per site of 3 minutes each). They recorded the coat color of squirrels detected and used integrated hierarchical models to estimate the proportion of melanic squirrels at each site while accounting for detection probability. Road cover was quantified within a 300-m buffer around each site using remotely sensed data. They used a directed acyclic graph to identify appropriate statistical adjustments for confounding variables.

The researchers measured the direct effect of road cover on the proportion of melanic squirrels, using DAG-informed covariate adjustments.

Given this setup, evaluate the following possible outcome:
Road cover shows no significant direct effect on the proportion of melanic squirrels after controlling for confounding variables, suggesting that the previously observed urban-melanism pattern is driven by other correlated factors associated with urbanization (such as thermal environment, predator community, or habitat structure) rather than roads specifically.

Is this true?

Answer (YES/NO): NO